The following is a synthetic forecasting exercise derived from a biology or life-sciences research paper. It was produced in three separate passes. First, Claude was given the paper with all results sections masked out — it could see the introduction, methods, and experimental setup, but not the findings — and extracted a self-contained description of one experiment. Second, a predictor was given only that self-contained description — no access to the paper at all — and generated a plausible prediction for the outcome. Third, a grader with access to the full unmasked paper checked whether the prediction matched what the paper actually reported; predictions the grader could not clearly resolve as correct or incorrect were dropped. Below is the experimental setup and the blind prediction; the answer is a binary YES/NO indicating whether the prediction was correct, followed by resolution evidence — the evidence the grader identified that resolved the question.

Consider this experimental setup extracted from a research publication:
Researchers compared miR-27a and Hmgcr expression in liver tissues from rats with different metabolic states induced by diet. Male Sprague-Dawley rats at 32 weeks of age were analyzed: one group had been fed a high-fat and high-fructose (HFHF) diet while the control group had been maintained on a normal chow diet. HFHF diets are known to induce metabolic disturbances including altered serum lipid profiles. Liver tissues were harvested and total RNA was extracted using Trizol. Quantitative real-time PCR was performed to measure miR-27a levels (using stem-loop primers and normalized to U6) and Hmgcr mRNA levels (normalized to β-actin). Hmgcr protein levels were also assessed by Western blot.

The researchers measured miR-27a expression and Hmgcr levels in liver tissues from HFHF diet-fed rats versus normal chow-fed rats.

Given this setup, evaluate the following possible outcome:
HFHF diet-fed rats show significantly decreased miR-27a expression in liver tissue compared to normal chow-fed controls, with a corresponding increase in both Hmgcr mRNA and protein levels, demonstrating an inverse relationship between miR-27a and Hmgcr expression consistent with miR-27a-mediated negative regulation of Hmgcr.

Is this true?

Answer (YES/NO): YES